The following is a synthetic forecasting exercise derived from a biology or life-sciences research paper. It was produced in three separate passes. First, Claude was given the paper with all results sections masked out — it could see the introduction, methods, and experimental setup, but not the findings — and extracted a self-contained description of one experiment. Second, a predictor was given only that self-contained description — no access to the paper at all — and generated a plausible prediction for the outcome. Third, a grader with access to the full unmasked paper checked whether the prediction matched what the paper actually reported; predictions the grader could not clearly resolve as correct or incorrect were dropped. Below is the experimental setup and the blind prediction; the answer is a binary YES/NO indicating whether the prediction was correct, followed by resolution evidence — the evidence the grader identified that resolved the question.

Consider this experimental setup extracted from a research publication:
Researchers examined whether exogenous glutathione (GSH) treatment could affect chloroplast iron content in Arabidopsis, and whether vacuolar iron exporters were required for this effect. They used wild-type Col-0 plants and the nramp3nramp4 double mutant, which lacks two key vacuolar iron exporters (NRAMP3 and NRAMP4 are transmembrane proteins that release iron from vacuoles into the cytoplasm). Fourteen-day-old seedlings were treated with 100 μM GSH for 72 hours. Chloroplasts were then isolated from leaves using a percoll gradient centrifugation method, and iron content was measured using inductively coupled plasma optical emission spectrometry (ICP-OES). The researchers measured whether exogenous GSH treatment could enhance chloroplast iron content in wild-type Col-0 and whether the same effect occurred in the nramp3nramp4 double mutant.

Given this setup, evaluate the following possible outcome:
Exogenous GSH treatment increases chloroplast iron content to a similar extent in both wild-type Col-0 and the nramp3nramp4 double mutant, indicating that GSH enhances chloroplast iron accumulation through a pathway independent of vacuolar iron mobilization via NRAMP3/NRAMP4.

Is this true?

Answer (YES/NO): NO